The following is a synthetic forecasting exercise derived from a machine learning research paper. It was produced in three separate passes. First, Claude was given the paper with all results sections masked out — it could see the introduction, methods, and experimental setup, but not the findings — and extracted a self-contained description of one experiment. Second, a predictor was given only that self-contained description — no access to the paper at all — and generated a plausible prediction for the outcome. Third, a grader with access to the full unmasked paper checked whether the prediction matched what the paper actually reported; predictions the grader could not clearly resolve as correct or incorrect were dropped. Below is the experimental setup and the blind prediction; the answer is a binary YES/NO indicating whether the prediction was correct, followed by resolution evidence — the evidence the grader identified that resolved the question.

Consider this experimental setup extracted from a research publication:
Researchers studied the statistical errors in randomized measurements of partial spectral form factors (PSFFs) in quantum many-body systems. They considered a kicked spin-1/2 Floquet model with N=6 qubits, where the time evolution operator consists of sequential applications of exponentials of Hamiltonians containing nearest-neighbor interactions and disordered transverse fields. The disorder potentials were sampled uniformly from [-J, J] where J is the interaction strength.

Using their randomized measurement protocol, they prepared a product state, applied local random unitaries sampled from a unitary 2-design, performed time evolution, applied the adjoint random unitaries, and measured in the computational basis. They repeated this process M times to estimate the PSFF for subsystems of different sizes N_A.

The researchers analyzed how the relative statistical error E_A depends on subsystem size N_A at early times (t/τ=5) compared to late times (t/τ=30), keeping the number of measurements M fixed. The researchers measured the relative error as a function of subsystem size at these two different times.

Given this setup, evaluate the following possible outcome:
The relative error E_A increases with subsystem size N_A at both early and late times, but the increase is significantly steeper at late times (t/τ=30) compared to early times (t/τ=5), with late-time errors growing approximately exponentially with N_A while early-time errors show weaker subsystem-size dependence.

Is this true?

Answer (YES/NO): NO